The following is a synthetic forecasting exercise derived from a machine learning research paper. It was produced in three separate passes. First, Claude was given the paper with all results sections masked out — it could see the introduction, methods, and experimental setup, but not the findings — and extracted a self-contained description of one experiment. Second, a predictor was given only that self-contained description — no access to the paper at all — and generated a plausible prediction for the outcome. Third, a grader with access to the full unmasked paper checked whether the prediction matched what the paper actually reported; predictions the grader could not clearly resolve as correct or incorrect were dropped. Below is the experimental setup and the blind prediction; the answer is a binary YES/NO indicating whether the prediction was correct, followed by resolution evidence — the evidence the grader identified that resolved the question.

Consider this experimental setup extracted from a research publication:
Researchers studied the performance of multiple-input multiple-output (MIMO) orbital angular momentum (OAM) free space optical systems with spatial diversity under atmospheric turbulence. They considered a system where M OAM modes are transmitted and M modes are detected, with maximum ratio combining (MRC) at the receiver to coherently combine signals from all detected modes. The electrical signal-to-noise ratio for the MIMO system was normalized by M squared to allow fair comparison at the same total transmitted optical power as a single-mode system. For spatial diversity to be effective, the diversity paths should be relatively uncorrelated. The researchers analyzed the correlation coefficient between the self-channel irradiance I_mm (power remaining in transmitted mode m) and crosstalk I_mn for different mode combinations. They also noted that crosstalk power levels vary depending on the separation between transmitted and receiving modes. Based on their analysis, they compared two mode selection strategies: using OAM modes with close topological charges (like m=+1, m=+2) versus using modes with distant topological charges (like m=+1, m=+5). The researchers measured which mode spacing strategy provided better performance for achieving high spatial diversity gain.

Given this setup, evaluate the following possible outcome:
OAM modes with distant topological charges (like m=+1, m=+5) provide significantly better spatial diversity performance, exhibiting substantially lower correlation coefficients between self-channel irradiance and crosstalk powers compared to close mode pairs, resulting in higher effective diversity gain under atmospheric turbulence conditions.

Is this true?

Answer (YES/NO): NO